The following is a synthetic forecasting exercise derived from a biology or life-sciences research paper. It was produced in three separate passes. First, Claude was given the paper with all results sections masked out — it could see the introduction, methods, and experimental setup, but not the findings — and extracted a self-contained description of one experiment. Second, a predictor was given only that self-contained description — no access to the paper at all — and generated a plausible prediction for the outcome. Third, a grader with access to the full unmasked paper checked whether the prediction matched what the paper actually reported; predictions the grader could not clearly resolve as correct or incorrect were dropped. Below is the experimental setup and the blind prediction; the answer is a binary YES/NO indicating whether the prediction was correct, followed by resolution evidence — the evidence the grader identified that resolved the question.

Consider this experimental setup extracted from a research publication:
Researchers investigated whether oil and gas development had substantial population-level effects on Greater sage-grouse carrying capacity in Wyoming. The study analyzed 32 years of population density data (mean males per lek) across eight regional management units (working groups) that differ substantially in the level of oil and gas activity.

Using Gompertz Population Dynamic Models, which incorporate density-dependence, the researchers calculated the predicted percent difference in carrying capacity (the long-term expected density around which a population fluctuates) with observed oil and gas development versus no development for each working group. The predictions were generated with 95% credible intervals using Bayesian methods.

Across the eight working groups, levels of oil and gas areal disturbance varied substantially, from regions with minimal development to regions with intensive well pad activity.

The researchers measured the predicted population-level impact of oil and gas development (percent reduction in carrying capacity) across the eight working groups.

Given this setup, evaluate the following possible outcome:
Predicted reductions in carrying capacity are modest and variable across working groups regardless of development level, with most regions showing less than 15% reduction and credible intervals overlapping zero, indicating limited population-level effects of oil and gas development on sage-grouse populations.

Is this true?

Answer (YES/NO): NO